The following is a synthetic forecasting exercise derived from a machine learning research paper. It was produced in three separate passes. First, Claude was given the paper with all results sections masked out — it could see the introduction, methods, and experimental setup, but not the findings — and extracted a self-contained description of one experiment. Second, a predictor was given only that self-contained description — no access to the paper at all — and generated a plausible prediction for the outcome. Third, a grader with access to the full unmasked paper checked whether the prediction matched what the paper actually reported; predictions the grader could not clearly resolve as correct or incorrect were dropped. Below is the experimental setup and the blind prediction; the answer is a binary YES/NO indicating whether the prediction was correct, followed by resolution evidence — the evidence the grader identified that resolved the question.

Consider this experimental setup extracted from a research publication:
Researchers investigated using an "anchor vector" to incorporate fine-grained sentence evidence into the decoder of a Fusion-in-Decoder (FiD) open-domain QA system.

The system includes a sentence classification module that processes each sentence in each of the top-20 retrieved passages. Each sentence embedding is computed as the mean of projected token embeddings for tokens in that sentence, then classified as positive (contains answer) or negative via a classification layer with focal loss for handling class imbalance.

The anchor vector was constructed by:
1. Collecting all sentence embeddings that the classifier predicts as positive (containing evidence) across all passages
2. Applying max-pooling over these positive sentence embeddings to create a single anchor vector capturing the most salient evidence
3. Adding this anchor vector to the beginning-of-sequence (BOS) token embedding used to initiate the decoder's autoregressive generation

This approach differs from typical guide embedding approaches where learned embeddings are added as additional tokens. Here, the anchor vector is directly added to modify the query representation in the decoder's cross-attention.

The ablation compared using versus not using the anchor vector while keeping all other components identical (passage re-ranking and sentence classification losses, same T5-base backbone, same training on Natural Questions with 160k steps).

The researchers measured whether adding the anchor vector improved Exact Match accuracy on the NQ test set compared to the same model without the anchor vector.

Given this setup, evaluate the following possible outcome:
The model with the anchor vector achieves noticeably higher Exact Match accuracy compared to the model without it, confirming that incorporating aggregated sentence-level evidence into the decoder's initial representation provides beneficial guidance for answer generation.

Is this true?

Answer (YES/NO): NO